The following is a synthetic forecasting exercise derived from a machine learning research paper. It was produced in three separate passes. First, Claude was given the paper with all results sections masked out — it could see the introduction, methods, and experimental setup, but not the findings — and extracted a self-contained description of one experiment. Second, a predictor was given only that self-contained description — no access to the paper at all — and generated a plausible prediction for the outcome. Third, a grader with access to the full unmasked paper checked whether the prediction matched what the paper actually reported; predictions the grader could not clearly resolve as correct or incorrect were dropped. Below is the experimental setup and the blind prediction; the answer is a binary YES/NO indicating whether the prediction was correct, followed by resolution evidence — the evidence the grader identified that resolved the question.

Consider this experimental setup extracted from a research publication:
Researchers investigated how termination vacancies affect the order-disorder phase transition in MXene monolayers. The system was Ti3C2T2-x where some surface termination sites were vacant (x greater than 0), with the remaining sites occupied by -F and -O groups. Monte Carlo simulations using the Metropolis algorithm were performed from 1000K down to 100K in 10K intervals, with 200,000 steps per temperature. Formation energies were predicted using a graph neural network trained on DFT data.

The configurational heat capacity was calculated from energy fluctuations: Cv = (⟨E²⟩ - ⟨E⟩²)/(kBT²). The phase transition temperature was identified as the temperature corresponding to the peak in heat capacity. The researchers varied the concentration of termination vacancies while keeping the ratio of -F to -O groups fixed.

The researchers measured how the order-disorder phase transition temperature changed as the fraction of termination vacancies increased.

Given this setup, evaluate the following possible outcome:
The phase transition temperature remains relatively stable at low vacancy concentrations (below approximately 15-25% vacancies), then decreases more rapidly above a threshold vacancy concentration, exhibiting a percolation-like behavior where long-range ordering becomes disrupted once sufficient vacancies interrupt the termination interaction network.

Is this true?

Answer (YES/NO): NO